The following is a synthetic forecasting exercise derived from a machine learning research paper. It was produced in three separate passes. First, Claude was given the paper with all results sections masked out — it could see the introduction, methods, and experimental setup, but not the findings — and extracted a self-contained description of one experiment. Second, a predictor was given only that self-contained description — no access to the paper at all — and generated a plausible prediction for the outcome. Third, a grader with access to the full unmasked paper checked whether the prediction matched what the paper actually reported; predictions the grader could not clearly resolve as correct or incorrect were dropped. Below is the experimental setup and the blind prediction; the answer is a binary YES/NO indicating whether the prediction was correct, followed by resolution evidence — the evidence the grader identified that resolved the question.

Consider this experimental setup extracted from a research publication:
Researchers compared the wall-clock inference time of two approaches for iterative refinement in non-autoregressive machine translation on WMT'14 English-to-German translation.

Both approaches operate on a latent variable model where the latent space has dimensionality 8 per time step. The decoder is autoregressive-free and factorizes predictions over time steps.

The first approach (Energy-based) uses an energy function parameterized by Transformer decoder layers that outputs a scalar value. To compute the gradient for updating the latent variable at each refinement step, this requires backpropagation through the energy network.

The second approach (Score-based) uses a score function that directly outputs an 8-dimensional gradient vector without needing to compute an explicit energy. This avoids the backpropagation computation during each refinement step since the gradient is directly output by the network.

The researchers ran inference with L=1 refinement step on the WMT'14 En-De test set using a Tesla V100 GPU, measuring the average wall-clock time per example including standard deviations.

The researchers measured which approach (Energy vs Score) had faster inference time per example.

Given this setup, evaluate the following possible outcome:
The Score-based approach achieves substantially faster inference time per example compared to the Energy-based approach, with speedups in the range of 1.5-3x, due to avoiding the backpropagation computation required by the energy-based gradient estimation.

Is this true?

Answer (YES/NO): YES